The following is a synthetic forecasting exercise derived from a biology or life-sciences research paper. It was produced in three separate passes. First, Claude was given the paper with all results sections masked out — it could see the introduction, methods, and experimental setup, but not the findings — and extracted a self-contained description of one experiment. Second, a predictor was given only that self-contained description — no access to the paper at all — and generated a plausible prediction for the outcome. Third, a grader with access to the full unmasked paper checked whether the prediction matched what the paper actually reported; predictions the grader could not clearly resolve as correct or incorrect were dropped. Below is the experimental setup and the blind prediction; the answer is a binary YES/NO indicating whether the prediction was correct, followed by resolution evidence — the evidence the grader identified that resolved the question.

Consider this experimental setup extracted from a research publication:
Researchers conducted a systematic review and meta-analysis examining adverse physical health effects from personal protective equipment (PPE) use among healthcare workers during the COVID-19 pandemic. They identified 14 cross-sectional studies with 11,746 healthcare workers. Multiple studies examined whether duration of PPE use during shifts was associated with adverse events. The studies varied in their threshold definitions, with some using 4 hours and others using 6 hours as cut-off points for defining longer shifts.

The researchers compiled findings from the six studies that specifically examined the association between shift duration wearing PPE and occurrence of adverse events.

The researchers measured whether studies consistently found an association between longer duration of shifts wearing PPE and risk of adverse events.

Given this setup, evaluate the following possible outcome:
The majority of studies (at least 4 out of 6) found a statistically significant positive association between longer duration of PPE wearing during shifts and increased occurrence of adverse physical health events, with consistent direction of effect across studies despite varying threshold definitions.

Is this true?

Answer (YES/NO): YES